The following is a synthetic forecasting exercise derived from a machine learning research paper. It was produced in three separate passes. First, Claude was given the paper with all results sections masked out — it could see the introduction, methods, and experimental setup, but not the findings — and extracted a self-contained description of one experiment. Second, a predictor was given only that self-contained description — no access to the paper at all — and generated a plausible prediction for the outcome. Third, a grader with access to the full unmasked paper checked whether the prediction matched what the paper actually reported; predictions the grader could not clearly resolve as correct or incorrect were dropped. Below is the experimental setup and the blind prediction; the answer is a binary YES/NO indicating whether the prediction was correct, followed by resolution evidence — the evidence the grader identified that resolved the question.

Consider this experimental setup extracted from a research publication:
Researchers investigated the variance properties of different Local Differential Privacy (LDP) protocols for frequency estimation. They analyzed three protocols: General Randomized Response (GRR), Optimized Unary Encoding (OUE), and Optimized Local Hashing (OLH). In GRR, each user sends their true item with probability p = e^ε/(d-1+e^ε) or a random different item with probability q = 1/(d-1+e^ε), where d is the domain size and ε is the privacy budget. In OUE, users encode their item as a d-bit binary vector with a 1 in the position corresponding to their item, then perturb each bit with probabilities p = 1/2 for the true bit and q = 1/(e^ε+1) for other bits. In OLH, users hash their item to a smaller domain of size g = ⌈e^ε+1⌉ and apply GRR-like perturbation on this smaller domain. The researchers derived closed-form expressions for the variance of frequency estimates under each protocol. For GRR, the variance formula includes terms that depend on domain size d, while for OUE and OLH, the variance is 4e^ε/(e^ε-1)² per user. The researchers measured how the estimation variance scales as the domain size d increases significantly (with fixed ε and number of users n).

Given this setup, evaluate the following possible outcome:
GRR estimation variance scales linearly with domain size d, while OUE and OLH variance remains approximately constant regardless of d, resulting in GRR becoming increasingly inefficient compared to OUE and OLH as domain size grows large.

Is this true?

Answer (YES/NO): YES